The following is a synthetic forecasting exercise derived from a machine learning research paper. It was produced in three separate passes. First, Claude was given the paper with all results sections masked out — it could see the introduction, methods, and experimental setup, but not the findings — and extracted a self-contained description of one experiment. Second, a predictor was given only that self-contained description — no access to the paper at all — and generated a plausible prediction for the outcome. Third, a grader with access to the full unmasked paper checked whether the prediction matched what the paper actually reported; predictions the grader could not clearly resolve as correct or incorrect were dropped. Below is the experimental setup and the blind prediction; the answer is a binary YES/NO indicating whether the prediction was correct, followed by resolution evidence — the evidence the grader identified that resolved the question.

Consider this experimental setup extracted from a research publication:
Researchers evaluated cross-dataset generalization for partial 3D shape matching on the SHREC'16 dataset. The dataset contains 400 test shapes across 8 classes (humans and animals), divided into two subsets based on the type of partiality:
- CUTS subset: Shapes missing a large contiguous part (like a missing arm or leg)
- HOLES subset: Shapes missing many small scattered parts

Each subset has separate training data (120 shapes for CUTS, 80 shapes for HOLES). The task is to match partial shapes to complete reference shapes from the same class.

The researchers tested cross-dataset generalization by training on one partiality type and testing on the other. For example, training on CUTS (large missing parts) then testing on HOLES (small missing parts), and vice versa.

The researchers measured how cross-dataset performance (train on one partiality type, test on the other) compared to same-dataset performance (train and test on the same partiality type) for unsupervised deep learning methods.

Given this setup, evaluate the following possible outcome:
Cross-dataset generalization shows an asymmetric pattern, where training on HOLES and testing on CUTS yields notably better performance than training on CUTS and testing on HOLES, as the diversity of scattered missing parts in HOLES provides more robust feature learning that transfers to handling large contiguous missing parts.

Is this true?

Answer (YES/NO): YES